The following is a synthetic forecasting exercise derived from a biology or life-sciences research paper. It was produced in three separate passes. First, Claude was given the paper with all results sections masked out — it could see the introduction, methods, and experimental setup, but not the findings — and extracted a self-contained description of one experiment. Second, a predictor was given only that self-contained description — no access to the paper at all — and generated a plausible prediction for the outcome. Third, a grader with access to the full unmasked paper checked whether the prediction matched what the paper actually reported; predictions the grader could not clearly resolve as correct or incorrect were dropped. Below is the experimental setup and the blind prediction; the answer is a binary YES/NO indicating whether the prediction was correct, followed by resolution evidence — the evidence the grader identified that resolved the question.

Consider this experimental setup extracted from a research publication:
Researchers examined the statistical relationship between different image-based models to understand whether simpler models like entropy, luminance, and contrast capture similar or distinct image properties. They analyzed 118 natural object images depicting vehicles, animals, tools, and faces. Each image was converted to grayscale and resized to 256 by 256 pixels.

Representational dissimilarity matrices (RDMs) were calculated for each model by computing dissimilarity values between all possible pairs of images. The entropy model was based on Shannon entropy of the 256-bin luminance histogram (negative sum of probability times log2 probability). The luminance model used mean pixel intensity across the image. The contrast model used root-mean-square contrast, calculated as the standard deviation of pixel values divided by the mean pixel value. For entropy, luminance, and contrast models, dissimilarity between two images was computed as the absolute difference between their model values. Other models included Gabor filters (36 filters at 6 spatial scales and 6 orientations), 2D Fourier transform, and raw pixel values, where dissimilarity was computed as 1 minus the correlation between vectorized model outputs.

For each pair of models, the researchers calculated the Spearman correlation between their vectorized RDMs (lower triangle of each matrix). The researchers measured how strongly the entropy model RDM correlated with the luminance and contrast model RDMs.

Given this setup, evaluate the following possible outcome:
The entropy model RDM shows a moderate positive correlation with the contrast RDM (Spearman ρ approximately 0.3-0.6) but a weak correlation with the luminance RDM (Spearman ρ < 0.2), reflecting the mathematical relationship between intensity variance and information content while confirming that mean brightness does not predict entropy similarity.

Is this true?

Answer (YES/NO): NO